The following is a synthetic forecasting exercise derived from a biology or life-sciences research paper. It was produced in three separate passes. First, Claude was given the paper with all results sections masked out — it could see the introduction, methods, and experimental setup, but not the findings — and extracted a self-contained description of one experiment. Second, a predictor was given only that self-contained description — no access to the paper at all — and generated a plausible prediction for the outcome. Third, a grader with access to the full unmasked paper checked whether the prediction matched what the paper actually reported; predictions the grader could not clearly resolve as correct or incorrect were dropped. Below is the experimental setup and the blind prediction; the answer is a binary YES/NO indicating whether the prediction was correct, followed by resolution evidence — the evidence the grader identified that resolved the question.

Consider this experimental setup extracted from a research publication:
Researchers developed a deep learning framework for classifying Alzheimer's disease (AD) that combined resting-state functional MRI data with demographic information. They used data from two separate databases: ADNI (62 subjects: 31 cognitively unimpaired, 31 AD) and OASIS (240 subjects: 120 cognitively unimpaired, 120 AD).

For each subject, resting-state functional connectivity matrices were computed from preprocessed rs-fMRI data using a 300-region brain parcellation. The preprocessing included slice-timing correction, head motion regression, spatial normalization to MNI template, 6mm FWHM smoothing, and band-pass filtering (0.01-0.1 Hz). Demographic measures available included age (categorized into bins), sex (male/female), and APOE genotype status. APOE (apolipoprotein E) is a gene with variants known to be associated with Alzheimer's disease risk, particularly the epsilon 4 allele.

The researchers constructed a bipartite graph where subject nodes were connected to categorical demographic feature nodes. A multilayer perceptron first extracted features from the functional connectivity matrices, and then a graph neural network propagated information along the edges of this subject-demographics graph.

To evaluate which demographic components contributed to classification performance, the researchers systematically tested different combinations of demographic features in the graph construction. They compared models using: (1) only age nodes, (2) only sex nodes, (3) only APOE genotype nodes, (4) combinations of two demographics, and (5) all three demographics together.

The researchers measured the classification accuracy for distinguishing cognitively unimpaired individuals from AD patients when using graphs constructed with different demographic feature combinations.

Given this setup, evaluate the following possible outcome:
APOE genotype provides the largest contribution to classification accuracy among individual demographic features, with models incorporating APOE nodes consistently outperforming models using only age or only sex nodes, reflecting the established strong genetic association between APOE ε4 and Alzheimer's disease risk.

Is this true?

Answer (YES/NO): NO